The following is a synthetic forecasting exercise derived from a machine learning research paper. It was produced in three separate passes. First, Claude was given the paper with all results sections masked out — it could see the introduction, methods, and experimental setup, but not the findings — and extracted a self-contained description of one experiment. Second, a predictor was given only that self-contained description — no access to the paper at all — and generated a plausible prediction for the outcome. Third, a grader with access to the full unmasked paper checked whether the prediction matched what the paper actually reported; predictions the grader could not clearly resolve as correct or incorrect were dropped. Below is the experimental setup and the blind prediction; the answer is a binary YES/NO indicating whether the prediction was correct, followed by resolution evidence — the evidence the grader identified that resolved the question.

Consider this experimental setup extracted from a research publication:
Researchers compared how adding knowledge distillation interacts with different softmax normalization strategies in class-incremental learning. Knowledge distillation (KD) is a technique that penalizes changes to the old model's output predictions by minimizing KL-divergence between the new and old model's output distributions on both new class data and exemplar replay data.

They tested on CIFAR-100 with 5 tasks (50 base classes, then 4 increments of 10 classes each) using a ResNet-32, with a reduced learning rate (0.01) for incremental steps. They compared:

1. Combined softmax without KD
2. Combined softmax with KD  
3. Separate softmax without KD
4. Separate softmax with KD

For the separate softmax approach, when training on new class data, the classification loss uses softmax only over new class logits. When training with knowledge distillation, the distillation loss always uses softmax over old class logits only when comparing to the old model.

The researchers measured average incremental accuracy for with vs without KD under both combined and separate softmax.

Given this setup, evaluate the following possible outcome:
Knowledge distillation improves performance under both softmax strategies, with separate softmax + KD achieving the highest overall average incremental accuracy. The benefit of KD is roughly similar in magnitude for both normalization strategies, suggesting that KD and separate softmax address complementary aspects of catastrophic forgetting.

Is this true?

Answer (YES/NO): NO